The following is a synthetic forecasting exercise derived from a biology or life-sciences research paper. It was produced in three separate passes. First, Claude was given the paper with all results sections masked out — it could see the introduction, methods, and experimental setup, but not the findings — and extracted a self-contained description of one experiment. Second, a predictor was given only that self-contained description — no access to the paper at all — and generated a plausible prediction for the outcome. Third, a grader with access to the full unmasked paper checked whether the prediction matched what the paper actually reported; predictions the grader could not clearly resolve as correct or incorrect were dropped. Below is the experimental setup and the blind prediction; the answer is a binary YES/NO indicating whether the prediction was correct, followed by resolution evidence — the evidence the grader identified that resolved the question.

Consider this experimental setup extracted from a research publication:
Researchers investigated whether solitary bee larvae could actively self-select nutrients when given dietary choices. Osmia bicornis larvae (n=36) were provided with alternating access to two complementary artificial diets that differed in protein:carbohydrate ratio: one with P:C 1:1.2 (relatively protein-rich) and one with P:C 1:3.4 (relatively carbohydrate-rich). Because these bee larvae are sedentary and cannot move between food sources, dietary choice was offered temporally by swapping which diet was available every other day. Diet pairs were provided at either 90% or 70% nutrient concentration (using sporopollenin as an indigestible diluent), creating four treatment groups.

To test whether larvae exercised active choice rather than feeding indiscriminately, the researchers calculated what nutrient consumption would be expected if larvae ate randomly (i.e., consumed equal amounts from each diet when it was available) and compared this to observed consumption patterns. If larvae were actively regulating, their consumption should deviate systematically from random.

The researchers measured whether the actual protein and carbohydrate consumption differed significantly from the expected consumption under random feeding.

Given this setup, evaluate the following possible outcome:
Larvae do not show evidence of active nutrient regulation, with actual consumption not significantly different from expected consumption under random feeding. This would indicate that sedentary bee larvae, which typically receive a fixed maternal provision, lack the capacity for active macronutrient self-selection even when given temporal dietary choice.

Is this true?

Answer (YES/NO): NO